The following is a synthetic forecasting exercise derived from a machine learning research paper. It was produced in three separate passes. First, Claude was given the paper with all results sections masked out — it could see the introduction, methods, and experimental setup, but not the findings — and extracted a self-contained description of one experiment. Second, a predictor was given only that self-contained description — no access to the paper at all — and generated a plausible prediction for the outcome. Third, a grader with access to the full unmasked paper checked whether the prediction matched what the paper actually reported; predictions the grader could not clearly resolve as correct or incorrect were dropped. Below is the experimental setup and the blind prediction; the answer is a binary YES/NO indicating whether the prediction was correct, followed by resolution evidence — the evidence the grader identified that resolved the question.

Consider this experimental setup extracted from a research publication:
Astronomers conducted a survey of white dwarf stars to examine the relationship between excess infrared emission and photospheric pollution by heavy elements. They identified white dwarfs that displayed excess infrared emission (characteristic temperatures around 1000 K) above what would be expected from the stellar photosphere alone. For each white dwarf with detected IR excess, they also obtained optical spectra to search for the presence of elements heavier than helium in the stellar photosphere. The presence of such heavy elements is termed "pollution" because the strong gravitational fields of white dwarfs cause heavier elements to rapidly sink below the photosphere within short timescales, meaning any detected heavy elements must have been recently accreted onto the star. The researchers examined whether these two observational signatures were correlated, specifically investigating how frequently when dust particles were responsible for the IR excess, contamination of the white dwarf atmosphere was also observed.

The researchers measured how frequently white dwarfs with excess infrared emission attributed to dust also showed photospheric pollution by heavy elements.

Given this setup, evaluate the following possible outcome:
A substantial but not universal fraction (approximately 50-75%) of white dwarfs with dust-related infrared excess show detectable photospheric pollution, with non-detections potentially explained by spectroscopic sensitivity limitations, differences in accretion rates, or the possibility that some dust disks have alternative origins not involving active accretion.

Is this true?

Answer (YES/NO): NO